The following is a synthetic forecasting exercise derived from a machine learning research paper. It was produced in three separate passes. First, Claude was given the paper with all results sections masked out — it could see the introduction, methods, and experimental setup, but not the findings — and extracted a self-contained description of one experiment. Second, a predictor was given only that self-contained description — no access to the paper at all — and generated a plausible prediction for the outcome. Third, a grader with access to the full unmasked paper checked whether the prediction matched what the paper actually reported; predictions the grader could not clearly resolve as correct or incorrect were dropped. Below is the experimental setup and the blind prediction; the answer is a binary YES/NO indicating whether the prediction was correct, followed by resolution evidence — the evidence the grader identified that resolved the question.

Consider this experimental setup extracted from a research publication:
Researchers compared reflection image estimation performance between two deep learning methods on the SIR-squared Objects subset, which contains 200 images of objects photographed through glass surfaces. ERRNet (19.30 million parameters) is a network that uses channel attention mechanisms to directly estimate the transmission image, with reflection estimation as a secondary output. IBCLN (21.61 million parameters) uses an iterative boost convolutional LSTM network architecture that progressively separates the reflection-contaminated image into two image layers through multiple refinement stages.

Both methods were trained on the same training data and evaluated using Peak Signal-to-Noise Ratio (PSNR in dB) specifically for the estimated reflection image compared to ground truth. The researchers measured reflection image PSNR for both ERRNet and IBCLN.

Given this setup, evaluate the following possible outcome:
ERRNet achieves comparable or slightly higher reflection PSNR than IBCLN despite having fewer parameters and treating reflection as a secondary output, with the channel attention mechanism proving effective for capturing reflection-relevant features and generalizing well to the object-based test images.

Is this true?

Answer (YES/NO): NO